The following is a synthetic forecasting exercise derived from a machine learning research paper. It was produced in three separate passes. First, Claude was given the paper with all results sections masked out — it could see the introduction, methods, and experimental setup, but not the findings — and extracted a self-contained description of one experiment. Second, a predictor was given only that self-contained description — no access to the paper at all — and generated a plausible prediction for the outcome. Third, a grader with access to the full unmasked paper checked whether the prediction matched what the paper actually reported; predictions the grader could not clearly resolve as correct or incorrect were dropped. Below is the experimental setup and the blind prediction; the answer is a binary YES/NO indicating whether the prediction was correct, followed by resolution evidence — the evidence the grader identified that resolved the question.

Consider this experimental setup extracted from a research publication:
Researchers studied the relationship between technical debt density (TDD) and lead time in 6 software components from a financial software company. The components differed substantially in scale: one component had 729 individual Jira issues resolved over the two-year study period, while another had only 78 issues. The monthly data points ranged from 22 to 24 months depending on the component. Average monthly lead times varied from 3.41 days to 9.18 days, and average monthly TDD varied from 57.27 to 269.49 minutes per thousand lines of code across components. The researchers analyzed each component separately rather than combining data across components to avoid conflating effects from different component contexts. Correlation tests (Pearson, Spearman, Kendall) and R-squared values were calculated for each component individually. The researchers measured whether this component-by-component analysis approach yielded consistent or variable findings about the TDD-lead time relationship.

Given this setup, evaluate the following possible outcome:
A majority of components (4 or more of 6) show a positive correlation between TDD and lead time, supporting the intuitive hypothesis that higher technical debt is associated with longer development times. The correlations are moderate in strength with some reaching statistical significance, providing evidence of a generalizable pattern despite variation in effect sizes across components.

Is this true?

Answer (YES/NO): NO